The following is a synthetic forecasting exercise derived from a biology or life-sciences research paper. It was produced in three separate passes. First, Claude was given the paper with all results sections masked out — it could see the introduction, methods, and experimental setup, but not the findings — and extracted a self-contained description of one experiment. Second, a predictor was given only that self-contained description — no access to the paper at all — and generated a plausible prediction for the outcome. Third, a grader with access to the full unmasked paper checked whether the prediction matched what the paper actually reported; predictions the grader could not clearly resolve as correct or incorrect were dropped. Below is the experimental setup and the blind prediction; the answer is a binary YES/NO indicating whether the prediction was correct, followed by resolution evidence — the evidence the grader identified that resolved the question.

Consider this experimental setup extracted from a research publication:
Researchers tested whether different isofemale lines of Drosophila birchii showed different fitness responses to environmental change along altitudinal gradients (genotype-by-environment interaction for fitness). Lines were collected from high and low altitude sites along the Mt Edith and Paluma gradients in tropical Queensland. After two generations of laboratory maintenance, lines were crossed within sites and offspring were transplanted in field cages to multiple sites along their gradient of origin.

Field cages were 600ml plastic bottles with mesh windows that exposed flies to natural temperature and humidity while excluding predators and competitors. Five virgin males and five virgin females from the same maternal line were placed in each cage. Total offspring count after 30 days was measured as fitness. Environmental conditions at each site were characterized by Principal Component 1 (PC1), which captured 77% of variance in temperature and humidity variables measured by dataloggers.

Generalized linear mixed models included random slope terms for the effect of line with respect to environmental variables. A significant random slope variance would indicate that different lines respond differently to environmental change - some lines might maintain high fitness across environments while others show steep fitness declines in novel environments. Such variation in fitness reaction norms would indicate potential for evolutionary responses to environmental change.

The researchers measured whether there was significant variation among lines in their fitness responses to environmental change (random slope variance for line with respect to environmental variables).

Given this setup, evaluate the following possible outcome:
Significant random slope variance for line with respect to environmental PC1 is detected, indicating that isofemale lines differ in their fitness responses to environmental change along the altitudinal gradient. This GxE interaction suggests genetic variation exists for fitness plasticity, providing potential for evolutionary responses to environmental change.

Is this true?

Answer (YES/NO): NO